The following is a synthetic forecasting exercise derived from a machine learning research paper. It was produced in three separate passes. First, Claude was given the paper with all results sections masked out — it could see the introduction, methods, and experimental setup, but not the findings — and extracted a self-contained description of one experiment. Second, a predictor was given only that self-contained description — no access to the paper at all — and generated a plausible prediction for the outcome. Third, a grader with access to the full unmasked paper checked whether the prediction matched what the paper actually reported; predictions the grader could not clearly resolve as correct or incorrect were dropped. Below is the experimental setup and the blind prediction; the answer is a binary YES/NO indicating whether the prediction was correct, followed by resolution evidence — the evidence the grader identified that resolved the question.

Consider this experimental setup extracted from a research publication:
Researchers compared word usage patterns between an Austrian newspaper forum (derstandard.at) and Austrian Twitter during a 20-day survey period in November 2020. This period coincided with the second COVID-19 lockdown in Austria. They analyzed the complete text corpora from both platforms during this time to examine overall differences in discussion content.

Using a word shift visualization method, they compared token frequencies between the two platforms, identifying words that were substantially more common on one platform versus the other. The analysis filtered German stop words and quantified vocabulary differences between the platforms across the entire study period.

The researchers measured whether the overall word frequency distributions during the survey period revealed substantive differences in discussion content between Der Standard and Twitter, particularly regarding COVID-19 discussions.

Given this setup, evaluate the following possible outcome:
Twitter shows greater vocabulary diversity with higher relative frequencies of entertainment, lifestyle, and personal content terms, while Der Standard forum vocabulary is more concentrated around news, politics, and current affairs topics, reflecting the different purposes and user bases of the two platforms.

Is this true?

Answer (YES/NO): NO